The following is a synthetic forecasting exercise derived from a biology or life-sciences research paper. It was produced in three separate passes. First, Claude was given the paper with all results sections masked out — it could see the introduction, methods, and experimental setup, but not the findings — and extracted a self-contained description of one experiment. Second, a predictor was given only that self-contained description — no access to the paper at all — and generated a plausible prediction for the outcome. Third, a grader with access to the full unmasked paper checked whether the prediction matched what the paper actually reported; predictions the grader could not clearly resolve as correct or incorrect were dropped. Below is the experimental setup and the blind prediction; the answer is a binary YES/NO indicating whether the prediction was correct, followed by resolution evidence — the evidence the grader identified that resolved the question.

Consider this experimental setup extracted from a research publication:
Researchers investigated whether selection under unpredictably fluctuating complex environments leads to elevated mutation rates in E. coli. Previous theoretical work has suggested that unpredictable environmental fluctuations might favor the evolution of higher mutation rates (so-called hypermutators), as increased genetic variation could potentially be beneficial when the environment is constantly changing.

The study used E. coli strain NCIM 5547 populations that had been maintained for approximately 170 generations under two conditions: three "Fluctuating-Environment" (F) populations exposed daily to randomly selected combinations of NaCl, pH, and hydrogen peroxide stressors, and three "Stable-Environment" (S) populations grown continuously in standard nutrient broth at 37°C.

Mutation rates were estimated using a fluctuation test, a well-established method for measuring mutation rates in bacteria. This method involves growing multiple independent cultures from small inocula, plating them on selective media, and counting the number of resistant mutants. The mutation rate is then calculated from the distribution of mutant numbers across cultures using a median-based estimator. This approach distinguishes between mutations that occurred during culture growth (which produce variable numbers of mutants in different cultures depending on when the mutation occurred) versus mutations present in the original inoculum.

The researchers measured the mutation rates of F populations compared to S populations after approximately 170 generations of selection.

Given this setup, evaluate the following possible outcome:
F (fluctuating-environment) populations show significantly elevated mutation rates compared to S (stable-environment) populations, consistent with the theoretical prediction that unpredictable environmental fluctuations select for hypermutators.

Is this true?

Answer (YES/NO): NO